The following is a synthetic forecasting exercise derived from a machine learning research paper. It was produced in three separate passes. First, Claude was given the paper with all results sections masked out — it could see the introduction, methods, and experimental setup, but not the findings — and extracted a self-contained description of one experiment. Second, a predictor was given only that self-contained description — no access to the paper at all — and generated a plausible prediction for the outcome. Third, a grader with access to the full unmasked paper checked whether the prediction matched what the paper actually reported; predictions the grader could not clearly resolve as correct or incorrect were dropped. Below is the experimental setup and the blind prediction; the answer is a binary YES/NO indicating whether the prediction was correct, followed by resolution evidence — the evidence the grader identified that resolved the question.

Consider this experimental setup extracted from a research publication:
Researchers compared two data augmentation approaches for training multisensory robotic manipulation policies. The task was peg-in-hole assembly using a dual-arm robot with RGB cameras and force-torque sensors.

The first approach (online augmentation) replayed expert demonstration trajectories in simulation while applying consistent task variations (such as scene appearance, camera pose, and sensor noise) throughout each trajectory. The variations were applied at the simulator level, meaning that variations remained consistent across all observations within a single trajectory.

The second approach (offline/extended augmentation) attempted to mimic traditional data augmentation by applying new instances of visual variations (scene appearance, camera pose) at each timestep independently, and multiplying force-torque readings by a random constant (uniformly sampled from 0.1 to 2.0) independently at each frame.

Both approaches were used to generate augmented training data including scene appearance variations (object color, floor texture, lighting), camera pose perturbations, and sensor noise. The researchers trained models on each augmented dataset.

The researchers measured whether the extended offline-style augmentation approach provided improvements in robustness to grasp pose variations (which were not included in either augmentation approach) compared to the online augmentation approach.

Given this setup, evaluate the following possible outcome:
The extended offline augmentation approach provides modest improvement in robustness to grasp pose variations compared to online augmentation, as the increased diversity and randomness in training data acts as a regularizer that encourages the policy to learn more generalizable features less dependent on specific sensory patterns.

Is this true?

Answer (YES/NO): NO